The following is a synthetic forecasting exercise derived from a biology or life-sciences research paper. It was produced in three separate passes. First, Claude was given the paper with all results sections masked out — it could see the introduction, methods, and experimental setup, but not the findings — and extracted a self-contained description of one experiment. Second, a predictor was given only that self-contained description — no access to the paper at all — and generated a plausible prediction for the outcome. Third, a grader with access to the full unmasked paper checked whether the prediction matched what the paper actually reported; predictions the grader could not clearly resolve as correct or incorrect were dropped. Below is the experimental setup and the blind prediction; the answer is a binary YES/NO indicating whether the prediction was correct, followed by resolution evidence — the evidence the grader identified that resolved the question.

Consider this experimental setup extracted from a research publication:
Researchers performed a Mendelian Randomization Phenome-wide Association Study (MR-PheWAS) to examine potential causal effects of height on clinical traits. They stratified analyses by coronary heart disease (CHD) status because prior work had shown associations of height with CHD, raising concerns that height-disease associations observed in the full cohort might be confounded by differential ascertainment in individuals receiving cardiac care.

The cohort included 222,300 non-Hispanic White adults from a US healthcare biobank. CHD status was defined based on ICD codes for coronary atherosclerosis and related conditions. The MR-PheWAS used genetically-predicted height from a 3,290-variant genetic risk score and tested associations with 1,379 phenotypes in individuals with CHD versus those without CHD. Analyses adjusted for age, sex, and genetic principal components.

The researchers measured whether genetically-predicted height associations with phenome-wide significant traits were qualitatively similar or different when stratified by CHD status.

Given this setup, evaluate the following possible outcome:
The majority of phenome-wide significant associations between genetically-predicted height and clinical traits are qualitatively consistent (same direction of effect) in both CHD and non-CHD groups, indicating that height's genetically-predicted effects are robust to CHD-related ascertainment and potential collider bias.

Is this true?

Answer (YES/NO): YES